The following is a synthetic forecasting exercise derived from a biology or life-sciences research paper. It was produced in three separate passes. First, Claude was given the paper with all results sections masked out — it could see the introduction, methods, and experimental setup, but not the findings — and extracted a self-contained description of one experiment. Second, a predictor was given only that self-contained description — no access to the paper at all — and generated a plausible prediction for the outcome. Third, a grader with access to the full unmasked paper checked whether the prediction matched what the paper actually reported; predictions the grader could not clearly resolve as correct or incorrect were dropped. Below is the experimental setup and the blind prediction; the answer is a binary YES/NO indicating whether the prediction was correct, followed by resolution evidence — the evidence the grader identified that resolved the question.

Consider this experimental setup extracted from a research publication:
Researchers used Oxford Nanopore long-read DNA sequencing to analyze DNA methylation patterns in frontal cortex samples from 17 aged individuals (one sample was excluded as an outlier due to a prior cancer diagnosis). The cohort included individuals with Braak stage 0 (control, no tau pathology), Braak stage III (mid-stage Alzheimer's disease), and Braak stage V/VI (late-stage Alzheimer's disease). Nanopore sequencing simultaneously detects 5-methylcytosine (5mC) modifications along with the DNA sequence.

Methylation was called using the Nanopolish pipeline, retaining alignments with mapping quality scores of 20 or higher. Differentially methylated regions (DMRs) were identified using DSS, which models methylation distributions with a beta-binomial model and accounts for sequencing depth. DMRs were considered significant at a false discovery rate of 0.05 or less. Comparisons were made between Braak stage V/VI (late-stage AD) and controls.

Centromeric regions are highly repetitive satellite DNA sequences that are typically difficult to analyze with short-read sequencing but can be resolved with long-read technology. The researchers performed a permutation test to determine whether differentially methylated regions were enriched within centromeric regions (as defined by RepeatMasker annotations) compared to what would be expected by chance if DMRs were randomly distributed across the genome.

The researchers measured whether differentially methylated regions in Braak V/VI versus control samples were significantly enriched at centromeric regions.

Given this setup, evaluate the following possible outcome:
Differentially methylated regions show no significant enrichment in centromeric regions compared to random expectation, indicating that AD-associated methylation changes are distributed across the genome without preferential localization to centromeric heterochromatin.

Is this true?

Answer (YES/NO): NO